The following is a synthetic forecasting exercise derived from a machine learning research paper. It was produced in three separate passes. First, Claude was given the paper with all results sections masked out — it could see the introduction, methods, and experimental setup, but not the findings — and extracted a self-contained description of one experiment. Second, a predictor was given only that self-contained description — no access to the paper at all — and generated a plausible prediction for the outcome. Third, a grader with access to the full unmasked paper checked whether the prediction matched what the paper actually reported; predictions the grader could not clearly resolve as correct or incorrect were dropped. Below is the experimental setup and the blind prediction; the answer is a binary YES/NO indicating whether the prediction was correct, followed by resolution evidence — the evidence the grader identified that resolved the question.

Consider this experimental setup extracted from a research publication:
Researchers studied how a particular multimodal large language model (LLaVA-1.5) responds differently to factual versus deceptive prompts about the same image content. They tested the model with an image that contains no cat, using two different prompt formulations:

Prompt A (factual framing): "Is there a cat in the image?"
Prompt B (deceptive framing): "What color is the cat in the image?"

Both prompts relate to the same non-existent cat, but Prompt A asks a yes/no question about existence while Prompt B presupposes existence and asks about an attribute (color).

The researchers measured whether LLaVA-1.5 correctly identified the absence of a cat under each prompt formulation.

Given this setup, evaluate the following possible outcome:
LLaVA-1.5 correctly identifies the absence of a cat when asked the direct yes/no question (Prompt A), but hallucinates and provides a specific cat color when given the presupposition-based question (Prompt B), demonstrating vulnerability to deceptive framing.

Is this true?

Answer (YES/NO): YES